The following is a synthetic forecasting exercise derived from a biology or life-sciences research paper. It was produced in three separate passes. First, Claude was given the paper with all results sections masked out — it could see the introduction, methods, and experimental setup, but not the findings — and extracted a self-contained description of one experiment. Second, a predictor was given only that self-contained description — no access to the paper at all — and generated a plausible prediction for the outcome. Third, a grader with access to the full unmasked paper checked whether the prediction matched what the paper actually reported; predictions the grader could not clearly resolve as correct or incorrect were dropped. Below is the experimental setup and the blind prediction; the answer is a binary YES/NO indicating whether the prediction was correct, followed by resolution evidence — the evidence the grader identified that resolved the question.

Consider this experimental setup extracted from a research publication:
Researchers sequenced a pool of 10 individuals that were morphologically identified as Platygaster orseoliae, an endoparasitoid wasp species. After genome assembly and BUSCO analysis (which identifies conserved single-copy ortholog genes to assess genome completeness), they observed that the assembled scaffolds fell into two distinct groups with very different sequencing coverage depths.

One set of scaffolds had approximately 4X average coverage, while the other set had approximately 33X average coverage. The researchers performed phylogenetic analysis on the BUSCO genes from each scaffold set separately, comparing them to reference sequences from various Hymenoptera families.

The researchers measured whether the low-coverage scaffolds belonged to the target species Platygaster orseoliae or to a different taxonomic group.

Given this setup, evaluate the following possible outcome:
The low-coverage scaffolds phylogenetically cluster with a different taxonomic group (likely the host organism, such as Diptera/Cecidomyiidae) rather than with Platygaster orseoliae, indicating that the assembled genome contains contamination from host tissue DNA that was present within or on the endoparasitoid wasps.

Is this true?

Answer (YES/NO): NO